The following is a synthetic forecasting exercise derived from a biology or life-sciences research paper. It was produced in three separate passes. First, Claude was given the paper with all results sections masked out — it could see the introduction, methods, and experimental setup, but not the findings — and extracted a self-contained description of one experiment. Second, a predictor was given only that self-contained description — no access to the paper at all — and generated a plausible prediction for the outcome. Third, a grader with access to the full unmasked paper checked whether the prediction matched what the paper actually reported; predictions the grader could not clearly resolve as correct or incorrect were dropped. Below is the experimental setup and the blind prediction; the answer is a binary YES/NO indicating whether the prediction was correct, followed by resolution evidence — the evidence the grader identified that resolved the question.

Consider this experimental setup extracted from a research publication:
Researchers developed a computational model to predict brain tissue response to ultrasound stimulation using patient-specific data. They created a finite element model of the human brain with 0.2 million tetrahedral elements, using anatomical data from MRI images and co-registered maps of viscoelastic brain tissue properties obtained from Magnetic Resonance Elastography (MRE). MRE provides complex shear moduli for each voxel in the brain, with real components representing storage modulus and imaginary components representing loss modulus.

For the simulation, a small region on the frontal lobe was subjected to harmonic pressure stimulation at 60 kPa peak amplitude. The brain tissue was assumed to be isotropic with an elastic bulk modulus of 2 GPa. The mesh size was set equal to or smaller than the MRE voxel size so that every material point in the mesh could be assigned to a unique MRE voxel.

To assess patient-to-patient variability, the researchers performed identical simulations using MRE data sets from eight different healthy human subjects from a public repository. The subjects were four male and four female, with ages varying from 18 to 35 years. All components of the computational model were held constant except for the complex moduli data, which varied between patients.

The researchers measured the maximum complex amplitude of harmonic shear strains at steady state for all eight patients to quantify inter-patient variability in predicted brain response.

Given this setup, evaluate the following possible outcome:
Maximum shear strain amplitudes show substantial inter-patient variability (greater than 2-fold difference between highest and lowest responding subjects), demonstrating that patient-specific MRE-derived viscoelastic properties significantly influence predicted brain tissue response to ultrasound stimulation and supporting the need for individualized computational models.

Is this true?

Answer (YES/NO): NO